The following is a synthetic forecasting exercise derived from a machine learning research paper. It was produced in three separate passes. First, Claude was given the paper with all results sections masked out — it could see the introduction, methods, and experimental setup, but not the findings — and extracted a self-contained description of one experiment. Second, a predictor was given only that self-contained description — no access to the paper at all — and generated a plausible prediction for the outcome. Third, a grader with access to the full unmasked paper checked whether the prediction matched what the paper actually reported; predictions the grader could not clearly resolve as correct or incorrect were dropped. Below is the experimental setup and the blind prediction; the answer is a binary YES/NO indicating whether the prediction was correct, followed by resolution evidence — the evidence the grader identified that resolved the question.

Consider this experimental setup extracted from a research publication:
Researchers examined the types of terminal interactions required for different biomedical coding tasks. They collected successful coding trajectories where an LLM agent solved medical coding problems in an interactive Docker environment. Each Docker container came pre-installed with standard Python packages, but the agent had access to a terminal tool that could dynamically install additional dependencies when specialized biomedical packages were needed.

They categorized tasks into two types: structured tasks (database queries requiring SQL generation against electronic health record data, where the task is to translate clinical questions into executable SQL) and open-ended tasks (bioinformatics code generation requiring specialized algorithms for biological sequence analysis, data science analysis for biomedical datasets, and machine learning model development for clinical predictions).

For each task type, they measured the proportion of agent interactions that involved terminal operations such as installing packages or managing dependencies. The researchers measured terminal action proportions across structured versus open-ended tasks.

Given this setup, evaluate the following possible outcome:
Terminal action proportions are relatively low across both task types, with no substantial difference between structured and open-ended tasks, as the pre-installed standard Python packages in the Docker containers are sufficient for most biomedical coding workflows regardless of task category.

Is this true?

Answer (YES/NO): NO